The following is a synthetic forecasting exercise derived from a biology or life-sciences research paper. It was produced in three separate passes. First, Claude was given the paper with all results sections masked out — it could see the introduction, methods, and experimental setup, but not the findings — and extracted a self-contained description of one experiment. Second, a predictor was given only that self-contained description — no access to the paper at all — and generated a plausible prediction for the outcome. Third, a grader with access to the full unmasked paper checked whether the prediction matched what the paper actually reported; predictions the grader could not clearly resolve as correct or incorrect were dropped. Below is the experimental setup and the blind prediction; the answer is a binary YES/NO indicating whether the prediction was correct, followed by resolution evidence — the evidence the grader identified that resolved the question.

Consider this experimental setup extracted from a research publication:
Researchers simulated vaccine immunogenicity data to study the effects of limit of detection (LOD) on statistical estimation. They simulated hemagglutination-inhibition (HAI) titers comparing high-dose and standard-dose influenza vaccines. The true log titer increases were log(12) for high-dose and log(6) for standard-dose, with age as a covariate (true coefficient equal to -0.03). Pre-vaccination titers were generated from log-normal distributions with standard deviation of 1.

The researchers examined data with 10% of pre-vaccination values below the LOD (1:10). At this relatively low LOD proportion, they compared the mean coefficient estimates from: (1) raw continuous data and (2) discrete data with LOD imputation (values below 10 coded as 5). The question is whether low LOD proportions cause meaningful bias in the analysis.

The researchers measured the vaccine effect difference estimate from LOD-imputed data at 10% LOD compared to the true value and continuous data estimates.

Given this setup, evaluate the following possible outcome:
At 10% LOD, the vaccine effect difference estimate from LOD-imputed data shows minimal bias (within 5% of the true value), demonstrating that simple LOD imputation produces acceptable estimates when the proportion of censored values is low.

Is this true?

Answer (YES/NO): NO